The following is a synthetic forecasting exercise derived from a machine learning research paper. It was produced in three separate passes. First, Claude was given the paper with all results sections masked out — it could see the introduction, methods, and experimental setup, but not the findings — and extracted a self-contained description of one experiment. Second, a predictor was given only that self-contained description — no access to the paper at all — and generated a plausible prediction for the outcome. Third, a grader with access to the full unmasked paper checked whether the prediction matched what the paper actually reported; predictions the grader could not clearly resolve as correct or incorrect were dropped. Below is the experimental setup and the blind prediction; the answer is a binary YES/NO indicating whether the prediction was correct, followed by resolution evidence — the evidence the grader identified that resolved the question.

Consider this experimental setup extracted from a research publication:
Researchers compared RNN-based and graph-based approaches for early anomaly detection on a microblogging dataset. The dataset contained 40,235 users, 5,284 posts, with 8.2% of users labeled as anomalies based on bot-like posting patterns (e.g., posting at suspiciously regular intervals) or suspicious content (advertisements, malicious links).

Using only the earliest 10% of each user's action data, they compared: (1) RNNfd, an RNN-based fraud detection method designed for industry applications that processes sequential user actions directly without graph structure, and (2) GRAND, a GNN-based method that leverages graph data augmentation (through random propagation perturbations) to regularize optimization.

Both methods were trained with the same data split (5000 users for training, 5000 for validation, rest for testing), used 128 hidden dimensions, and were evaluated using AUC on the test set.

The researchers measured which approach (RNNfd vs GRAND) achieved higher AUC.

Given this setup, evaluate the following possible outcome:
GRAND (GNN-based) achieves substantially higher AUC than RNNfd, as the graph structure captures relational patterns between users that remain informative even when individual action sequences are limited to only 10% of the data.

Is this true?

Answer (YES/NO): YES